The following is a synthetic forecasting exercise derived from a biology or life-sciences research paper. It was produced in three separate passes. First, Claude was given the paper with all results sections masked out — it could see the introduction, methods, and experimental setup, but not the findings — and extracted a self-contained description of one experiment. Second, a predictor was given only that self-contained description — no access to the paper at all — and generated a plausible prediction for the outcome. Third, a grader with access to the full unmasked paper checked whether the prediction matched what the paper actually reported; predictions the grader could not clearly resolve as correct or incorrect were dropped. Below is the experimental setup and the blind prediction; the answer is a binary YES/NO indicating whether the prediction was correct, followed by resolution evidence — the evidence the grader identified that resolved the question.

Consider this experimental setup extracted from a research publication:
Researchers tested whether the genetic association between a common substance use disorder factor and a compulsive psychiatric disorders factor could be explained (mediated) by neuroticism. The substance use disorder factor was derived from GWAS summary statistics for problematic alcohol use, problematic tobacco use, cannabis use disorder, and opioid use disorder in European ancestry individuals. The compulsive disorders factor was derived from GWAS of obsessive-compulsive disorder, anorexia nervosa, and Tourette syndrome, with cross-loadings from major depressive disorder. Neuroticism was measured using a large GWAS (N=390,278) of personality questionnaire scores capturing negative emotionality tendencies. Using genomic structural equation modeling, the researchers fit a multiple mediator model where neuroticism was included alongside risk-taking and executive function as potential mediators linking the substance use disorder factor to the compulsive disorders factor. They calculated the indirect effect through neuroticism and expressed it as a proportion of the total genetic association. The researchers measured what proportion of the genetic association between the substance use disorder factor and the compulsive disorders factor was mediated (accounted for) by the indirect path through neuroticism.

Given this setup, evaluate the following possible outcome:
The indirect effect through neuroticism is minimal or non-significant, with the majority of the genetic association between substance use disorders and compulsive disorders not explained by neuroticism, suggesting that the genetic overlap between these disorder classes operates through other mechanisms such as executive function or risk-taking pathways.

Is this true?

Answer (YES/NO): YES